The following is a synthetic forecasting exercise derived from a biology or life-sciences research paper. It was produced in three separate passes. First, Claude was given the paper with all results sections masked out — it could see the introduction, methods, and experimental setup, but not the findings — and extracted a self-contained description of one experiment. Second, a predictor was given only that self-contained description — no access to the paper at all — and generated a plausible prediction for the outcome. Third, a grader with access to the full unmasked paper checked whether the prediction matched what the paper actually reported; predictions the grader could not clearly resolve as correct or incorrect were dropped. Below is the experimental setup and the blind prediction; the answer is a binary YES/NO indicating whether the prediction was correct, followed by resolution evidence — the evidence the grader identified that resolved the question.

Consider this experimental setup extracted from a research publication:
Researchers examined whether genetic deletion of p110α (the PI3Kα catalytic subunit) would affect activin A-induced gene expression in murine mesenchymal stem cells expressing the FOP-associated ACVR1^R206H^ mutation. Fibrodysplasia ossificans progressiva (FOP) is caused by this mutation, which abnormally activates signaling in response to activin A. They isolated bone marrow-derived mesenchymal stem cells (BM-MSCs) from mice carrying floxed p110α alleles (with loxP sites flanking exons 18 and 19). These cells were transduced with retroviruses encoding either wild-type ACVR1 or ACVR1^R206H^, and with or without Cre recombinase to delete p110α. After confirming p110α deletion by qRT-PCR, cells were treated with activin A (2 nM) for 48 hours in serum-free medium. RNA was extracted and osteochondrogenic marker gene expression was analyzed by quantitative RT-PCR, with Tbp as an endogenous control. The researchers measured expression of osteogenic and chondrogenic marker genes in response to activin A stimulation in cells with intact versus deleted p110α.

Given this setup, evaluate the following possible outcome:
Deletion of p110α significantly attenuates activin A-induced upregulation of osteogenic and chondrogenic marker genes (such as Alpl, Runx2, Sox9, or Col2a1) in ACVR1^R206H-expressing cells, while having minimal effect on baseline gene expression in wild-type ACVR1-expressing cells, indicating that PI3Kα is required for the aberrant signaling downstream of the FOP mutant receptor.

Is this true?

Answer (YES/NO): NO